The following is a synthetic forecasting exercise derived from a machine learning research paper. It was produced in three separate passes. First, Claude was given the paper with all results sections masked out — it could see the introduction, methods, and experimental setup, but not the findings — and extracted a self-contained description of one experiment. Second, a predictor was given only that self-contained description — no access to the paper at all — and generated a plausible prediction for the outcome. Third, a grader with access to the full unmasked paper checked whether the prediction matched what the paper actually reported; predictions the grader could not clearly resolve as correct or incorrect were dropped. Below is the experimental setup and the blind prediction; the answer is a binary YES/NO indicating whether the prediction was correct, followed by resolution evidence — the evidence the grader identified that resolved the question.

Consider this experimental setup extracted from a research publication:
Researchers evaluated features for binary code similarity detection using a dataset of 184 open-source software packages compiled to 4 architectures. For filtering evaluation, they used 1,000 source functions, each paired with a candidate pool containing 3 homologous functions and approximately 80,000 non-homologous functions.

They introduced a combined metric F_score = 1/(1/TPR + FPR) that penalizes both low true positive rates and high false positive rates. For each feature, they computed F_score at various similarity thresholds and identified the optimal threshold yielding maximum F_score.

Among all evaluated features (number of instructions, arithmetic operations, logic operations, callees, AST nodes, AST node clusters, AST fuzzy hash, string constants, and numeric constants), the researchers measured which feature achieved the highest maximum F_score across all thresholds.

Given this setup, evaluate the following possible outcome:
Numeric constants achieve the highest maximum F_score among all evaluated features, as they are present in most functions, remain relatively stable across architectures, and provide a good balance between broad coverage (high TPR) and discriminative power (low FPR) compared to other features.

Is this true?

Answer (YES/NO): NO